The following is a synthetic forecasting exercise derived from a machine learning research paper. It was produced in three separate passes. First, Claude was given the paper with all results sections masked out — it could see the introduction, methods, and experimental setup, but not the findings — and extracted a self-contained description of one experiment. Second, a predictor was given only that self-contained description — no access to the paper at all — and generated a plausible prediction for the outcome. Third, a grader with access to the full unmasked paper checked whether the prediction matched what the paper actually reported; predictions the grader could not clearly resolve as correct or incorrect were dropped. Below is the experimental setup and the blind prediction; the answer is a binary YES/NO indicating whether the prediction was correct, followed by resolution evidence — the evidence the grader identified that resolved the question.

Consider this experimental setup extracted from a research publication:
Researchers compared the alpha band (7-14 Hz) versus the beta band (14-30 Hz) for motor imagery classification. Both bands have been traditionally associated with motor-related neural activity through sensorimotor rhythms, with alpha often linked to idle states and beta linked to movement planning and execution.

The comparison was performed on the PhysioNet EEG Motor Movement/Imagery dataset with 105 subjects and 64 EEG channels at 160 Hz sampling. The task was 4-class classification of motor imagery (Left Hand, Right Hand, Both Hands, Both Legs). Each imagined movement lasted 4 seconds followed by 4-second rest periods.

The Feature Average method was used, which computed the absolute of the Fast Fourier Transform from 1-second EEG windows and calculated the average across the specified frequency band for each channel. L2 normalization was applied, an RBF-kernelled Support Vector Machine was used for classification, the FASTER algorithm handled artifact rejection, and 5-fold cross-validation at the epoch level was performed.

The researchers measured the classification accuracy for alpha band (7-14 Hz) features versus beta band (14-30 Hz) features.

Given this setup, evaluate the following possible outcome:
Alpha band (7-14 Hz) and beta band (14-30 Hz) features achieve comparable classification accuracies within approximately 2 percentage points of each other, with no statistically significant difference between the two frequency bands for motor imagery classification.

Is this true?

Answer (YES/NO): NO